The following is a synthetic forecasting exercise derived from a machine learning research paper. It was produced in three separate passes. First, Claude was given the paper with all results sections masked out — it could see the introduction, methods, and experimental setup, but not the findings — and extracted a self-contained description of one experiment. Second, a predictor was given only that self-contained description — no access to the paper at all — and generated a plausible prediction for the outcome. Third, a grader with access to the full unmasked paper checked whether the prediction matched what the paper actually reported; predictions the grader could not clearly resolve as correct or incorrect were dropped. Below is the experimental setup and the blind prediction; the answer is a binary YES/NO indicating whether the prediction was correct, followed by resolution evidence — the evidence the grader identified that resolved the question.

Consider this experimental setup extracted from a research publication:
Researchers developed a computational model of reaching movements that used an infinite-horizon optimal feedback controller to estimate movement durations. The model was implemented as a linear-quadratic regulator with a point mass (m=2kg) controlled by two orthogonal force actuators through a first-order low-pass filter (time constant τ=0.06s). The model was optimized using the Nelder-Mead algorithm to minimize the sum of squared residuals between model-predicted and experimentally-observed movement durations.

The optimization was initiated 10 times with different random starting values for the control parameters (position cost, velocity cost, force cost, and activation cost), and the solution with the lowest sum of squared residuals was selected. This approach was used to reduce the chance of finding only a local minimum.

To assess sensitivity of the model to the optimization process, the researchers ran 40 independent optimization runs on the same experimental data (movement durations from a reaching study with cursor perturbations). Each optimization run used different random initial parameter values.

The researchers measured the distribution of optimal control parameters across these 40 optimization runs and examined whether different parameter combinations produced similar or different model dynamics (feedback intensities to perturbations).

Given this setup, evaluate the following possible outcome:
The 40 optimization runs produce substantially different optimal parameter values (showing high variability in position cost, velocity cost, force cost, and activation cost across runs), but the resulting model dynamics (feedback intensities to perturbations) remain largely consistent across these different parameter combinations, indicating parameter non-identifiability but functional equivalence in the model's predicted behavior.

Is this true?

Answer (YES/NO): YES